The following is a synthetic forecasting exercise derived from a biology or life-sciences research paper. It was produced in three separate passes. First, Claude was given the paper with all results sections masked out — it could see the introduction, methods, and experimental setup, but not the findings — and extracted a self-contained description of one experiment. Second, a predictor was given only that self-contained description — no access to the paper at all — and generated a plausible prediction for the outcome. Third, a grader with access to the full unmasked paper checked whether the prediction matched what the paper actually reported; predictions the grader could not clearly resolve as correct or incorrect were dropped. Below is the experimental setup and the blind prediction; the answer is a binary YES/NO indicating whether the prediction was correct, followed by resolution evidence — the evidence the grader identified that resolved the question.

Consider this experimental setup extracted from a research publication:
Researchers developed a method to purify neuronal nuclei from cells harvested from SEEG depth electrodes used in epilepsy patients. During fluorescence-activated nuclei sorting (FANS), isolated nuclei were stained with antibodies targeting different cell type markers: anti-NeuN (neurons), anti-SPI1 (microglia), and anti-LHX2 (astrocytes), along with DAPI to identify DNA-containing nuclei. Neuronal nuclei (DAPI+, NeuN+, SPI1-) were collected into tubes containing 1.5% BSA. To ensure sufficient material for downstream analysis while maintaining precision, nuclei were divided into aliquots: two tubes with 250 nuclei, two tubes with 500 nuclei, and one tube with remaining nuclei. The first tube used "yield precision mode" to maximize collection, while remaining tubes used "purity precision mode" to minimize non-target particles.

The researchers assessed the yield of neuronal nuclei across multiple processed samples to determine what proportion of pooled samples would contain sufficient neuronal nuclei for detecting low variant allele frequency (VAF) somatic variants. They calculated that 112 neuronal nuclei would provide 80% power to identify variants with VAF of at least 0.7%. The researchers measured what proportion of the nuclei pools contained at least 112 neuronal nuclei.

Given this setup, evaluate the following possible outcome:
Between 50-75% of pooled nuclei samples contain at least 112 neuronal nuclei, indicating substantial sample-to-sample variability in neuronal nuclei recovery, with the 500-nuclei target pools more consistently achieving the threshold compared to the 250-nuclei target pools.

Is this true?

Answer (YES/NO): NO